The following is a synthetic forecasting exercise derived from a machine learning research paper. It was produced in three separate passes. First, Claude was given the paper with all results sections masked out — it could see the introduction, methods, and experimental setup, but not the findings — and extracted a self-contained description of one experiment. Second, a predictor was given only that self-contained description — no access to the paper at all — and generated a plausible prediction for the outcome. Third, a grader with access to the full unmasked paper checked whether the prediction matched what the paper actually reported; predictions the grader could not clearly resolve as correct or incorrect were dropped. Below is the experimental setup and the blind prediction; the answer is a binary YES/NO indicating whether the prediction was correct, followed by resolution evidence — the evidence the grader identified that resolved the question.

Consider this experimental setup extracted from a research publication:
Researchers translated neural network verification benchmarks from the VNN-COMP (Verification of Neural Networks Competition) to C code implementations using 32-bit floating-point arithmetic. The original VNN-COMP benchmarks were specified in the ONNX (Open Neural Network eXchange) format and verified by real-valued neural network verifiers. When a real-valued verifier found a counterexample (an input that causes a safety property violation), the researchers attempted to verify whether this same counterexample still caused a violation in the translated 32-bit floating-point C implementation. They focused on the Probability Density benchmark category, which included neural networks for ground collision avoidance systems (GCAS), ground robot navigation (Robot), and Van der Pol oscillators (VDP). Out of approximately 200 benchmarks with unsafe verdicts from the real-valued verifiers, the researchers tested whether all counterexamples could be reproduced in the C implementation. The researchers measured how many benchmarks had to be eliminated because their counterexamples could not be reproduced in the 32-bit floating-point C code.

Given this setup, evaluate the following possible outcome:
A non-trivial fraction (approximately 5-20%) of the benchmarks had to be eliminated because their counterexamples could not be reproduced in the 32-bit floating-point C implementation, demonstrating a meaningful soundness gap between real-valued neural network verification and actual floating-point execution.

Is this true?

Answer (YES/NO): NO